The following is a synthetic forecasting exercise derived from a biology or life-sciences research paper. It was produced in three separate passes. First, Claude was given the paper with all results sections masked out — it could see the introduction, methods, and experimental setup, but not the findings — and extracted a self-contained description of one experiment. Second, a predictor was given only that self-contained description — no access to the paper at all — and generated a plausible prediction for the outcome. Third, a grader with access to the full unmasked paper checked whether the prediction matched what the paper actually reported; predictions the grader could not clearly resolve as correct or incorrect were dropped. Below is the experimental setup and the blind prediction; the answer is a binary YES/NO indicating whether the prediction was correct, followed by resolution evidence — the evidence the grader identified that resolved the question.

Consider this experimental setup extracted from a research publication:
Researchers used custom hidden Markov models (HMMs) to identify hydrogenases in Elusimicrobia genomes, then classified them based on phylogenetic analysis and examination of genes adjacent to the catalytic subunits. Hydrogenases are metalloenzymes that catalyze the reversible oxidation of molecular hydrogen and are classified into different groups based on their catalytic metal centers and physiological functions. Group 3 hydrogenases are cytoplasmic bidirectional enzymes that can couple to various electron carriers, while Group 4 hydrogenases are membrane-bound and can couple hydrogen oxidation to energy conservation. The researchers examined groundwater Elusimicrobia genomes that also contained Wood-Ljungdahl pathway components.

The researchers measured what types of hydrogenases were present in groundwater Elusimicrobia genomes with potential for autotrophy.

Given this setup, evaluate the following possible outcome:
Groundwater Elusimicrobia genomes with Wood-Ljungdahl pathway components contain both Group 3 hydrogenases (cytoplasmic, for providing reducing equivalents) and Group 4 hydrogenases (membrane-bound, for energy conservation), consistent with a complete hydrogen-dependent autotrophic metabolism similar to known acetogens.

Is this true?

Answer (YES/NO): NO